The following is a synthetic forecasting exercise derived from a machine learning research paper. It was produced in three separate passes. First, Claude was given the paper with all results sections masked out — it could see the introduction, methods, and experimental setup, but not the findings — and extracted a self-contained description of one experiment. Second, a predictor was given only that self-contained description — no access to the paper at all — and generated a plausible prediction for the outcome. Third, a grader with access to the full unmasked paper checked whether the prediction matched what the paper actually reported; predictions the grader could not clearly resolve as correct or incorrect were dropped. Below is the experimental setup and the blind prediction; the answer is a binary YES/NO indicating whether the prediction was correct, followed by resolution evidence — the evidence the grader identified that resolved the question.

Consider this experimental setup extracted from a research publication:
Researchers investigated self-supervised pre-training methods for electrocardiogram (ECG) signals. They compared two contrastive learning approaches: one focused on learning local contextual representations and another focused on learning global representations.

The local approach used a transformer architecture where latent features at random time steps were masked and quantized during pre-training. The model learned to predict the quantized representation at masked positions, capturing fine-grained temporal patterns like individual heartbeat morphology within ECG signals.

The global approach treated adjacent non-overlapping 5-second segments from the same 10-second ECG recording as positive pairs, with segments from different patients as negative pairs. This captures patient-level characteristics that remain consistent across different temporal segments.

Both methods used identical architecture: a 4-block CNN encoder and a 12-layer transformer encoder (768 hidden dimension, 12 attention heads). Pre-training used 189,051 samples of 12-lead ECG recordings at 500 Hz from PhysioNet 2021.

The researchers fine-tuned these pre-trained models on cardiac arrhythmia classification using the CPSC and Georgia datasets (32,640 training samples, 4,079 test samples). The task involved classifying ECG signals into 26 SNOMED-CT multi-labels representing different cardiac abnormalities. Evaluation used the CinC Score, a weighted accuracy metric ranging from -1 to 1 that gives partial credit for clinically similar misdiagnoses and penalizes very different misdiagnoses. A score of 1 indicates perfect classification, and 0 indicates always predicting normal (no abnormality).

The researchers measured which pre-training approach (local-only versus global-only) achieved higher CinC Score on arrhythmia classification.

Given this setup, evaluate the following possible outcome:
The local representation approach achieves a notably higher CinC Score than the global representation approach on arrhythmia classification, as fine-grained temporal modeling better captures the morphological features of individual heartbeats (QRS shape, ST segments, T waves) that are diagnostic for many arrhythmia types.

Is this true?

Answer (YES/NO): YES